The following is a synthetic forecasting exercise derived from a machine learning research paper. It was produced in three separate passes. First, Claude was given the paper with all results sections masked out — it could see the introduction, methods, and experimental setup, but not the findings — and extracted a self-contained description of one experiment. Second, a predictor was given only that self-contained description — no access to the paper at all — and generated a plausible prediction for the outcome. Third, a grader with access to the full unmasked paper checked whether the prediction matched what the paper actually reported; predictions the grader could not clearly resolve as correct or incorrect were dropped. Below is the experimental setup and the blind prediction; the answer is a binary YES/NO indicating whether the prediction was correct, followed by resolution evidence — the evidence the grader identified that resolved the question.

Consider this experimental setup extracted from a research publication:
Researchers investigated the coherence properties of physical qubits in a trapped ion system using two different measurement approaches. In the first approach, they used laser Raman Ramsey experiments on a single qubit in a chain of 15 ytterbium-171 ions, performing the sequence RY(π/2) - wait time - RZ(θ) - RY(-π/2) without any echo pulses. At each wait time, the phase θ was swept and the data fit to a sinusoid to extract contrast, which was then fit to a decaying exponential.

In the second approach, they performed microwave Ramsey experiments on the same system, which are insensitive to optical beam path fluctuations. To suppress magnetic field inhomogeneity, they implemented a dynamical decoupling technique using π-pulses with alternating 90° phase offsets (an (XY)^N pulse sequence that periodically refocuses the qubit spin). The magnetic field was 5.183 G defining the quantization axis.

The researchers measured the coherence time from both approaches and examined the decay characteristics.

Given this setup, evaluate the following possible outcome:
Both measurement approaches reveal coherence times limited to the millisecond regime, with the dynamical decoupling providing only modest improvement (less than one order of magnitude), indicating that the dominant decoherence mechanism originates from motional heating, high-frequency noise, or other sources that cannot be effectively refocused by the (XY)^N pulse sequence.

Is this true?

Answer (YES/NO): NO